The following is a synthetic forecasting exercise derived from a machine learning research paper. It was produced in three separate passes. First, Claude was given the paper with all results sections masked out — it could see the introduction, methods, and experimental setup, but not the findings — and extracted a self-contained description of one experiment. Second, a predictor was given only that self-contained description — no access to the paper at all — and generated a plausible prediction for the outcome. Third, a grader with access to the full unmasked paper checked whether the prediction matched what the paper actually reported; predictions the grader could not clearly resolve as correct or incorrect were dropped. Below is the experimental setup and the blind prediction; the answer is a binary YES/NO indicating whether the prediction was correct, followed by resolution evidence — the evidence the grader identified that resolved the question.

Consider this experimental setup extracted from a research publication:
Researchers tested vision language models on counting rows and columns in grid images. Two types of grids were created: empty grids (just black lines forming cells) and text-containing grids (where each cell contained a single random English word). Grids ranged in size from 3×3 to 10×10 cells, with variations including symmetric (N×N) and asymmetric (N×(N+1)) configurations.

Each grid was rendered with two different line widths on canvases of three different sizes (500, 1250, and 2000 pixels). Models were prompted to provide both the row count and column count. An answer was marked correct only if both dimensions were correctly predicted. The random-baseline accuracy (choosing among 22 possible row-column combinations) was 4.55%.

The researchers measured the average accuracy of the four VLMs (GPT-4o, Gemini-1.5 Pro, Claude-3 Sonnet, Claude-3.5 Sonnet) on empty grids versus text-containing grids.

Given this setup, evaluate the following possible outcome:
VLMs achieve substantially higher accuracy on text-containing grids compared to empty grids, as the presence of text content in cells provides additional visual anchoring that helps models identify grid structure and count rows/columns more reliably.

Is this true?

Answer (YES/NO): YES